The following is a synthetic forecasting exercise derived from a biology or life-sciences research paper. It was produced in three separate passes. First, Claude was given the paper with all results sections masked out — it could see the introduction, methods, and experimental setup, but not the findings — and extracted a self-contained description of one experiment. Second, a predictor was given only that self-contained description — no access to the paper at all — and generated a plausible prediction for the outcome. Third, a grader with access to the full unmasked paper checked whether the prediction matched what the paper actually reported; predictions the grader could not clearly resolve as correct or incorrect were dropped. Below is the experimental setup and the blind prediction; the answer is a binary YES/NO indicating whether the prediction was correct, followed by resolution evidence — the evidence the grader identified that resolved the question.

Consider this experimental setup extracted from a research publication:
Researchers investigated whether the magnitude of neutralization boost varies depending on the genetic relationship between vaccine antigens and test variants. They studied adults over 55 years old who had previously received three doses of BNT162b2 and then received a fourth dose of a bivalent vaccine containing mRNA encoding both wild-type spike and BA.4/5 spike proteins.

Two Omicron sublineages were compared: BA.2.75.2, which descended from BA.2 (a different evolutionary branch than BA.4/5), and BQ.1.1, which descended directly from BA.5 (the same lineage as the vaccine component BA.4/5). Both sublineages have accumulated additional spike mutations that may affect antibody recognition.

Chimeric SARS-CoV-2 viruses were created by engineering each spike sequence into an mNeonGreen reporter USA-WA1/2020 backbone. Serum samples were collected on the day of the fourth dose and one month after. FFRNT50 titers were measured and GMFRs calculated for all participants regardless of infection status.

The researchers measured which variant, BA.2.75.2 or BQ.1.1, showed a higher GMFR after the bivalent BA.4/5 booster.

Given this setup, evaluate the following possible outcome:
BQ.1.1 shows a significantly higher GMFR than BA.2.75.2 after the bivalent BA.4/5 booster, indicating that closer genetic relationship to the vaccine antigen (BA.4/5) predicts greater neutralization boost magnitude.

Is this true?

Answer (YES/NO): YES